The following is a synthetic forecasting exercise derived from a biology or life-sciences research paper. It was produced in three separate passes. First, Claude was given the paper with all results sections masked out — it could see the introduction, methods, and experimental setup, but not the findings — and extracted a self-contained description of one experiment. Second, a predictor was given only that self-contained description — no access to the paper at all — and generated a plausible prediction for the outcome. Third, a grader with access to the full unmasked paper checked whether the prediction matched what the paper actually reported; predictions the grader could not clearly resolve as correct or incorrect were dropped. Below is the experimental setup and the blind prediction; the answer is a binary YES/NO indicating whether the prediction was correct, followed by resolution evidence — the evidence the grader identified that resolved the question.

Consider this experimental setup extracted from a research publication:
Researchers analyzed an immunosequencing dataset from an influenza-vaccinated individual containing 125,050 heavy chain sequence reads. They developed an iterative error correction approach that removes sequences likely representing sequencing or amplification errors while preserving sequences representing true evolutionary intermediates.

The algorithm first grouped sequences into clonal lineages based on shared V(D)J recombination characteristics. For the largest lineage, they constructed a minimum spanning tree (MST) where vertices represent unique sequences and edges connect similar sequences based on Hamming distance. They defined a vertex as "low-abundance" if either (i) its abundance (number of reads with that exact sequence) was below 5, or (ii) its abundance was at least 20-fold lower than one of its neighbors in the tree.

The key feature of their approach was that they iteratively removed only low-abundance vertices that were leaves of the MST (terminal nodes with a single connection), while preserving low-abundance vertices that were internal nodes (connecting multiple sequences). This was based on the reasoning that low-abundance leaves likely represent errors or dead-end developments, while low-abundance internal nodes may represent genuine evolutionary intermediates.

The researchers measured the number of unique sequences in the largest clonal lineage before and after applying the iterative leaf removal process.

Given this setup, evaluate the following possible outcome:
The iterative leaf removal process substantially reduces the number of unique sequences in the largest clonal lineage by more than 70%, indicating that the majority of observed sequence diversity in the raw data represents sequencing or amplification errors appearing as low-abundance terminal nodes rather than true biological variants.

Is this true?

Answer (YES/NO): YES